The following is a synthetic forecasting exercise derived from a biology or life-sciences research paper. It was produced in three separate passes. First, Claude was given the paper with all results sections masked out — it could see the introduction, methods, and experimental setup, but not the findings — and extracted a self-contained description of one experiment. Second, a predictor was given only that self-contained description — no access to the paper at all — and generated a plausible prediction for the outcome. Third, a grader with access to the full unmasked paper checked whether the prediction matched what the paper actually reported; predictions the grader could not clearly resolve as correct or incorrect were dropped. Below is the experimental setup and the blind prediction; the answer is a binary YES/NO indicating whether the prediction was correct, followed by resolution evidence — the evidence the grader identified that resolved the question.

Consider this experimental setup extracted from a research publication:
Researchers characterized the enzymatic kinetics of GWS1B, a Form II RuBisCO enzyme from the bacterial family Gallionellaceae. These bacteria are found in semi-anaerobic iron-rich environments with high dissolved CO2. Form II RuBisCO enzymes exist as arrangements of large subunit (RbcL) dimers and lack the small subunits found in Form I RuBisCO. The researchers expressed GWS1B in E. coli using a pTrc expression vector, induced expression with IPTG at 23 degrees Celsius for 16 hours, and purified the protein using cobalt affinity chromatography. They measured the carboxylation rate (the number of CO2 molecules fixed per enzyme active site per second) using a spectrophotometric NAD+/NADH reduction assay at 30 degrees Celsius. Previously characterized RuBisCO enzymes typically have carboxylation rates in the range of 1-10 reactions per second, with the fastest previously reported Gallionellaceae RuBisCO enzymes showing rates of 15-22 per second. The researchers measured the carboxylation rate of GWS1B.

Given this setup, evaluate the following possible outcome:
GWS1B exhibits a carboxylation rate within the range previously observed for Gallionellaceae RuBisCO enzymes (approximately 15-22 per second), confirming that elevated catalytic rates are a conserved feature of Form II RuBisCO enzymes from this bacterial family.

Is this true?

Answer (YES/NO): NO